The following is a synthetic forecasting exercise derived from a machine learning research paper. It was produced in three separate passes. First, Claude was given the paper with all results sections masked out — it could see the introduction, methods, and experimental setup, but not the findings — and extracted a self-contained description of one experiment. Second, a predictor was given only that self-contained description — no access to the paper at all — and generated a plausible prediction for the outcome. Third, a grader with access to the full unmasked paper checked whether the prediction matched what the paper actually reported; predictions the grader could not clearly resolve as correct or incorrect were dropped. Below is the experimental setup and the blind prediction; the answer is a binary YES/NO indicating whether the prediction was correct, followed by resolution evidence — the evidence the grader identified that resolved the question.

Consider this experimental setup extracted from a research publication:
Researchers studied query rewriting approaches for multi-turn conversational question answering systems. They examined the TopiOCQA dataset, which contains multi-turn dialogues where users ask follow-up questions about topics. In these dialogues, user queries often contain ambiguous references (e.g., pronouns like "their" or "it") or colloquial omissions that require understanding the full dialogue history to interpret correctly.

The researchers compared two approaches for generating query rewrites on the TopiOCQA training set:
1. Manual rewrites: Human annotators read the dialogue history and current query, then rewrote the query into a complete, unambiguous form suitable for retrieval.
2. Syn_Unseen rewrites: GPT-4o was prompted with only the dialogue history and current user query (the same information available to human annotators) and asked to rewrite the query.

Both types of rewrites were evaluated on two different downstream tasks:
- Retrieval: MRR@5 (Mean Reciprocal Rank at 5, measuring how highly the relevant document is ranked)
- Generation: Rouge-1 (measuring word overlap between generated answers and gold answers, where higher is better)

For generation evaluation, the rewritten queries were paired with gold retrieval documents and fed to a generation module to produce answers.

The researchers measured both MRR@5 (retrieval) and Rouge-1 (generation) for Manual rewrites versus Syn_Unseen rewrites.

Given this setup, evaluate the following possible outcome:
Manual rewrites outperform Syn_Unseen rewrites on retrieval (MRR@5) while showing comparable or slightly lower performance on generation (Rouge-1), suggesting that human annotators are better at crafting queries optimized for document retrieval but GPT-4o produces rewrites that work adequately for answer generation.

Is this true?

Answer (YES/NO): NO